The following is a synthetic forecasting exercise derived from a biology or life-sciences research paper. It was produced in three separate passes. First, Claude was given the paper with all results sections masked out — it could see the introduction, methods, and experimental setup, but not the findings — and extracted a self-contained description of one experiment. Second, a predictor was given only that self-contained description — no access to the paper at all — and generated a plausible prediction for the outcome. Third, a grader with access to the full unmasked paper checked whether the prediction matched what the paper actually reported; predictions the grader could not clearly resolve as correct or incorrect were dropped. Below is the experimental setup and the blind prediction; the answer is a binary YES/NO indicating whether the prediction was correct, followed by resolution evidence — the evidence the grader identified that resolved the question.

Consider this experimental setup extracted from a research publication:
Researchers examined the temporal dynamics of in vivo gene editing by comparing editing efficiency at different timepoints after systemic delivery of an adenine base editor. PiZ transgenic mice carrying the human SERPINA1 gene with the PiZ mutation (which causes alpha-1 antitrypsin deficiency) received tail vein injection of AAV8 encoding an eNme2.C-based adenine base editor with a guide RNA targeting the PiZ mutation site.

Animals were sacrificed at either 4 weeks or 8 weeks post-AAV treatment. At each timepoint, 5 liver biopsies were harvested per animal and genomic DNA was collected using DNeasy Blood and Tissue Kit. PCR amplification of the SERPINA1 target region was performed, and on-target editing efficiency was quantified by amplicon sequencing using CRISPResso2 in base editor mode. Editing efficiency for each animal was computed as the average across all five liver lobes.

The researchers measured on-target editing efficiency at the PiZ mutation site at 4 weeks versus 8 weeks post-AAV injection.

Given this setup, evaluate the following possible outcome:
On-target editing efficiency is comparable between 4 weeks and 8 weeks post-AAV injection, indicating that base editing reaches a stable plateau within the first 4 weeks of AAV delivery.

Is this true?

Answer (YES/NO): NO